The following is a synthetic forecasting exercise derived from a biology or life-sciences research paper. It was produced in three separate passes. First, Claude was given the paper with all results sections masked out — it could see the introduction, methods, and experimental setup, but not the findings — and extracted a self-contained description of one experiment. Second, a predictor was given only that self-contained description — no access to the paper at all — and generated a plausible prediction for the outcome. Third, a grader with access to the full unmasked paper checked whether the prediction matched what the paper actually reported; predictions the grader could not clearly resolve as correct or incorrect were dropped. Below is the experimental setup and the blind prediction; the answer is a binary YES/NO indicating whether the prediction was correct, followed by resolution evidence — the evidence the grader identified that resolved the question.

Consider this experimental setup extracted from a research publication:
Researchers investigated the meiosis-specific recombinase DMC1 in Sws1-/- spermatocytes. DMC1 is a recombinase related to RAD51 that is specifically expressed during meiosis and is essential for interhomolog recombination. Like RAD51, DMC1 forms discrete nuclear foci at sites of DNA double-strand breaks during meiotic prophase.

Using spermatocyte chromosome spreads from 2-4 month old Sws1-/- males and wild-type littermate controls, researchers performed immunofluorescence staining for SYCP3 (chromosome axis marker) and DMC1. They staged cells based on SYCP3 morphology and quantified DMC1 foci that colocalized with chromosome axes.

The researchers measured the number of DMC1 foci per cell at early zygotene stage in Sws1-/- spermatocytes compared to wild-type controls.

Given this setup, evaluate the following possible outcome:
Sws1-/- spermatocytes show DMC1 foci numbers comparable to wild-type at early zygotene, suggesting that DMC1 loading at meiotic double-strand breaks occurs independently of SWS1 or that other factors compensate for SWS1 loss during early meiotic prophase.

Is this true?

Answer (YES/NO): NO